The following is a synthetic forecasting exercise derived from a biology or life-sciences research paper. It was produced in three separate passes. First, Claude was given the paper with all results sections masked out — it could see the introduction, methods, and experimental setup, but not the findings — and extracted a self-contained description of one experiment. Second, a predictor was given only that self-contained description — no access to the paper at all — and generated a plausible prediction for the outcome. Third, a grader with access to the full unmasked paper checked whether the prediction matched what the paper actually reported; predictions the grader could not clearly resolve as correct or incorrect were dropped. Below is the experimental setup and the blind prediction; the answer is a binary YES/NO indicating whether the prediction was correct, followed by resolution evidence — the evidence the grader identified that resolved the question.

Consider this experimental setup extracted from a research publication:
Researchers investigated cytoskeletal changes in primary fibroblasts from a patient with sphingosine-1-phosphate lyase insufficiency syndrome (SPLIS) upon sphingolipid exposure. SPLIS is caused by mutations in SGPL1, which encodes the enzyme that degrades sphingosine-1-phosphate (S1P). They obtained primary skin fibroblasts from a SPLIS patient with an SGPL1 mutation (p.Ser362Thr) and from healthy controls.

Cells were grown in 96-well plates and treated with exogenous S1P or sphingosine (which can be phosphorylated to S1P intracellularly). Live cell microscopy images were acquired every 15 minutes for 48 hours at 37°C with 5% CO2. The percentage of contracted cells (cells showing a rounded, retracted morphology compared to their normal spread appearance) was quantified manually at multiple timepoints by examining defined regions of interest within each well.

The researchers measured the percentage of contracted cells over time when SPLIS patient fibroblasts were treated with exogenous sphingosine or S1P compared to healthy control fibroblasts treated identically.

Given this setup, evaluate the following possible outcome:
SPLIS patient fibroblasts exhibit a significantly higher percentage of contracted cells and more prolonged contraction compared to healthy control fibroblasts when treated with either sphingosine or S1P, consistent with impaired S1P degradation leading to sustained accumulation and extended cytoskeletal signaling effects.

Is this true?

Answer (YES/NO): NO